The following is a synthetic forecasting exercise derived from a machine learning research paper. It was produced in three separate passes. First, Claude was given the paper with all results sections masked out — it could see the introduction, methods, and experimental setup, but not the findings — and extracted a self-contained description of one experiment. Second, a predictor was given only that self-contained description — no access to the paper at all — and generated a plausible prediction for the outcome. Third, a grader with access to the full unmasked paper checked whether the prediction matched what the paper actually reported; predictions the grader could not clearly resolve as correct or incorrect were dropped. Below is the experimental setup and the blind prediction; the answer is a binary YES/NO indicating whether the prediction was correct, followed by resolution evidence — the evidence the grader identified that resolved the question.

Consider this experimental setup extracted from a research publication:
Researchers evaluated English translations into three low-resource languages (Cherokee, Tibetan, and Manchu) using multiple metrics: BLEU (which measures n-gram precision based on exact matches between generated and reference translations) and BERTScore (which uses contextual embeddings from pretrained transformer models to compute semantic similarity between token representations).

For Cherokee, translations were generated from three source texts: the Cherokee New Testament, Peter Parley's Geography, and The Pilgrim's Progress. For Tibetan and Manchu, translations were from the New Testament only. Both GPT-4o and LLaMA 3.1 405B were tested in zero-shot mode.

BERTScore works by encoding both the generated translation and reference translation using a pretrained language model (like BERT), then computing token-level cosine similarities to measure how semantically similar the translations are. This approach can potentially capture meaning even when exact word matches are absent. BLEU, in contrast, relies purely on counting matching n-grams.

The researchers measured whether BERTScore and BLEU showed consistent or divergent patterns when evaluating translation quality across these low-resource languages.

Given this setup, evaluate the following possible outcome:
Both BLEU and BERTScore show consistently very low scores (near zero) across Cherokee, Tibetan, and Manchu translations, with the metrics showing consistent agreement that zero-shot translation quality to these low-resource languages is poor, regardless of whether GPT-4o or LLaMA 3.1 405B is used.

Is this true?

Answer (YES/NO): NO